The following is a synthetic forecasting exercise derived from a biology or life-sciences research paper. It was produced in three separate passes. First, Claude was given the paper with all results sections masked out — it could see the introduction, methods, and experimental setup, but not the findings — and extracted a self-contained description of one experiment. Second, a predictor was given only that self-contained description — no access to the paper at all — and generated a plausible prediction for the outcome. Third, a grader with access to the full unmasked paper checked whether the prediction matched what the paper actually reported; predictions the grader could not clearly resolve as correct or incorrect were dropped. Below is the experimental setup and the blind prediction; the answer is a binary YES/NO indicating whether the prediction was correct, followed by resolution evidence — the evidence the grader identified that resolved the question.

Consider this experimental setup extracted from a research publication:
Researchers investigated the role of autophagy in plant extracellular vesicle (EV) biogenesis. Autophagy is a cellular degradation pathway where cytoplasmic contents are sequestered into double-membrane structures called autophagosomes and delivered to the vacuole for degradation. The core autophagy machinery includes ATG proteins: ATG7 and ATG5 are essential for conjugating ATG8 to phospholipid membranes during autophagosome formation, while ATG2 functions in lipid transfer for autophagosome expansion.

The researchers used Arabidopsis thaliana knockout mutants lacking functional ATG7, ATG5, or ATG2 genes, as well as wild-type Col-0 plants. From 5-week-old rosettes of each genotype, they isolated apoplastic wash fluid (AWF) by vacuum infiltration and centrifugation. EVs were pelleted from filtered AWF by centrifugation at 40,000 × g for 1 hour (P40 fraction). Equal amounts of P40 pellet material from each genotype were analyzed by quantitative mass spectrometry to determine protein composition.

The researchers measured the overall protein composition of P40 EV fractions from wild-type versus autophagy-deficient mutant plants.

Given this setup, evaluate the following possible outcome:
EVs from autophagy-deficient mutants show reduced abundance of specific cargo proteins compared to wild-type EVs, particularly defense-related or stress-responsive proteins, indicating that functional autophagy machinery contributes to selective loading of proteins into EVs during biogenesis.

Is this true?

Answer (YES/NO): NO